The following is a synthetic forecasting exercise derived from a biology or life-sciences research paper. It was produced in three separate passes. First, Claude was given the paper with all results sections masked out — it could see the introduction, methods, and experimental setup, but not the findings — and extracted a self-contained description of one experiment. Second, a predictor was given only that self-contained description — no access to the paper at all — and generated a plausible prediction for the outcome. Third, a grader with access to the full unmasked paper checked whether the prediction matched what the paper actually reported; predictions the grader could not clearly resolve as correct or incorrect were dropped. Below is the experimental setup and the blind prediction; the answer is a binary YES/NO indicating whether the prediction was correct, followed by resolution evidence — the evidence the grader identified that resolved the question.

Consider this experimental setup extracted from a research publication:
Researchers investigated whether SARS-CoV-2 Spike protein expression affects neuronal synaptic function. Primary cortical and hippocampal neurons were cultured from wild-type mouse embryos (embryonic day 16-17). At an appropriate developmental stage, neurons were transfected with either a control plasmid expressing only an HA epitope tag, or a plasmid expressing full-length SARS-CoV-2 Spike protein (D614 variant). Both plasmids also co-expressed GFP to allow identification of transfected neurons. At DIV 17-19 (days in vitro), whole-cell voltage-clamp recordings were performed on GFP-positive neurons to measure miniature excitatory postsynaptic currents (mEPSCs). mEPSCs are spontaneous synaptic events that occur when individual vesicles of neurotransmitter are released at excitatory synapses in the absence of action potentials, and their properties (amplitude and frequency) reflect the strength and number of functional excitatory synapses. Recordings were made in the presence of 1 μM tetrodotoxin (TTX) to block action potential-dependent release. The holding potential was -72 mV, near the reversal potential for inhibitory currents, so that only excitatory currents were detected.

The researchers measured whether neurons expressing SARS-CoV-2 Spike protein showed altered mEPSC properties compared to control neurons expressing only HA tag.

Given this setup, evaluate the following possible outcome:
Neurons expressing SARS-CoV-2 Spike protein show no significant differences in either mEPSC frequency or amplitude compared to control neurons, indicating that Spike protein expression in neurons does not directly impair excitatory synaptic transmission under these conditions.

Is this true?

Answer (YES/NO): NO